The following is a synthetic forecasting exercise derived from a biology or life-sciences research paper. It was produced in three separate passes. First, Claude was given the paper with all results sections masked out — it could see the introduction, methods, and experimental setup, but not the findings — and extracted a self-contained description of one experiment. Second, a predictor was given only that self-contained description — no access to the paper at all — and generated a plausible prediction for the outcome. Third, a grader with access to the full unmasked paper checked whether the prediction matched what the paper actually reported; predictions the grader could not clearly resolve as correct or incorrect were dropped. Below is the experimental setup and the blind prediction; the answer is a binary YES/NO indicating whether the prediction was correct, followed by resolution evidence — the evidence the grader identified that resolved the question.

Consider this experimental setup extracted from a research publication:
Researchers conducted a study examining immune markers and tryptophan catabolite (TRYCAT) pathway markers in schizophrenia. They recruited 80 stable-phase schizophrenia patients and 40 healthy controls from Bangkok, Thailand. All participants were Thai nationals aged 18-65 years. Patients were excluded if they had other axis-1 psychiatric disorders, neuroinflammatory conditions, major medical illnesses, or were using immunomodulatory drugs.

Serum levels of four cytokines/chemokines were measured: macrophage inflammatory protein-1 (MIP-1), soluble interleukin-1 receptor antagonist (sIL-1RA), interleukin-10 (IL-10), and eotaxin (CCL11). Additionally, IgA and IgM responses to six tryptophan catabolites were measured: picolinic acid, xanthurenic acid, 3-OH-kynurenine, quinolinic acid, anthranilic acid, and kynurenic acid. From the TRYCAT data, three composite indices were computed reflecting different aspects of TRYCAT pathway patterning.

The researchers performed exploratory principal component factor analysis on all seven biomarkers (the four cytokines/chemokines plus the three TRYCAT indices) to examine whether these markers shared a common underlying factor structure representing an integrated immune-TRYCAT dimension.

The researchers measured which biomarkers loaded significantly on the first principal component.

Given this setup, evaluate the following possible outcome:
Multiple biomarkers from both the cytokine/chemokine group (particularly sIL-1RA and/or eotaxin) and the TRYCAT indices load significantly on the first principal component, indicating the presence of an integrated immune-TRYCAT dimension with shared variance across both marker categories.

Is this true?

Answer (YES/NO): YES